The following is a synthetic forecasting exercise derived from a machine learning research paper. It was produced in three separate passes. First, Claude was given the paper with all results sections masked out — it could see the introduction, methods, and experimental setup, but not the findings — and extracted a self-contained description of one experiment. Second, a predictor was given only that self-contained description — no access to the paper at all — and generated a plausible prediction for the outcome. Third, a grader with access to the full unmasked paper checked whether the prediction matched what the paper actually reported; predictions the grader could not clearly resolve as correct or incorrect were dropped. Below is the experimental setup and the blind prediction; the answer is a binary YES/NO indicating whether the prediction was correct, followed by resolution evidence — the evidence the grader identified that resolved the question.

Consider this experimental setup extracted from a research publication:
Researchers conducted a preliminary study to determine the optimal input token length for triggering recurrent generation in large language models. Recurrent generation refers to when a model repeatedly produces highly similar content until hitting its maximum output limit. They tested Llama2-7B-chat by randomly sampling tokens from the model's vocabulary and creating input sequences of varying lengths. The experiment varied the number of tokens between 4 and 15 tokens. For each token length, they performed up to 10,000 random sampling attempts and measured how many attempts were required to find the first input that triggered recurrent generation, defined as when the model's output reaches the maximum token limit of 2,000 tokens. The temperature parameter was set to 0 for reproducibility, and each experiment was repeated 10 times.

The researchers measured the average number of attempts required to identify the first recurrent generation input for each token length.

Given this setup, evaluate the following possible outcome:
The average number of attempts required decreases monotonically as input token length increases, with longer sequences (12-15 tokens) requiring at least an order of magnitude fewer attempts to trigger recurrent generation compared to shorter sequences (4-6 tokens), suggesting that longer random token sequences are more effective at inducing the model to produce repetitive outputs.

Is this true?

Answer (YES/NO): NO